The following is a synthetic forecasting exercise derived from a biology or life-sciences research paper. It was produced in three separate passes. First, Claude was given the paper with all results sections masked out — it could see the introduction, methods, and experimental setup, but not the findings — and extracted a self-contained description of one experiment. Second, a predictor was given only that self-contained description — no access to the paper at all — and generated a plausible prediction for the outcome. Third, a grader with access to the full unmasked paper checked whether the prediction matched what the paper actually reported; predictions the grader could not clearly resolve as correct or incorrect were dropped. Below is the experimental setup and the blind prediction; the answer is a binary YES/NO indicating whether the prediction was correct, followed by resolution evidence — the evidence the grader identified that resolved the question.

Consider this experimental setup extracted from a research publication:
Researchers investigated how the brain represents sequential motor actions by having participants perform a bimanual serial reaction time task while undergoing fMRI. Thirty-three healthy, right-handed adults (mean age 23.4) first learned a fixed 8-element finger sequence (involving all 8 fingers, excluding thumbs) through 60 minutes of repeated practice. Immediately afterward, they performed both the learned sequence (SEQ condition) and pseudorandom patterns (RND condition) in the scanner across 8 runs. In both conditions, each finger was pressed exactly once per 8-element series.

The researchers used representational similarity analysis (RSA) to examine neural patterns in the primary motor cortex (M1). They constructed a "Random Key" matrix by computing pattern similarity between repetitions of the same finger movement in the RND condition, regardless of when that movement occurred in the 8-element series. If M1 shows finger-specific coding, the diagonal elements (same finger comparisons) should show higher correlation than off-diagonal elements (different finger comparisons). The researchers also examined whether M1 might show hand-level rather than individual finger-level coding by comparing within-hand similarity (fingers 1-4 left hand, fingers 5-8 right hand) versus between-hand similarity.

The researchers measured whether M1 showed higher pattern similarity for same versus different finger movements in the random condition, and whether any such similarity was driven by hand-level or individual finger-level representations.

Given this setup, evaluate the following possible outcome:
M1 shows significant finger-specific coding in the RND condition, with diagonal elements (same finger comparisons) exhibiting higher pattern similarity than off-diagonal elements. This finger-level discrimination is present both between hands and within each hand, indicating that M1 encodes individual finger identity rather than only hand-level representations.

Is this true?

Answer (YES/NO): YES